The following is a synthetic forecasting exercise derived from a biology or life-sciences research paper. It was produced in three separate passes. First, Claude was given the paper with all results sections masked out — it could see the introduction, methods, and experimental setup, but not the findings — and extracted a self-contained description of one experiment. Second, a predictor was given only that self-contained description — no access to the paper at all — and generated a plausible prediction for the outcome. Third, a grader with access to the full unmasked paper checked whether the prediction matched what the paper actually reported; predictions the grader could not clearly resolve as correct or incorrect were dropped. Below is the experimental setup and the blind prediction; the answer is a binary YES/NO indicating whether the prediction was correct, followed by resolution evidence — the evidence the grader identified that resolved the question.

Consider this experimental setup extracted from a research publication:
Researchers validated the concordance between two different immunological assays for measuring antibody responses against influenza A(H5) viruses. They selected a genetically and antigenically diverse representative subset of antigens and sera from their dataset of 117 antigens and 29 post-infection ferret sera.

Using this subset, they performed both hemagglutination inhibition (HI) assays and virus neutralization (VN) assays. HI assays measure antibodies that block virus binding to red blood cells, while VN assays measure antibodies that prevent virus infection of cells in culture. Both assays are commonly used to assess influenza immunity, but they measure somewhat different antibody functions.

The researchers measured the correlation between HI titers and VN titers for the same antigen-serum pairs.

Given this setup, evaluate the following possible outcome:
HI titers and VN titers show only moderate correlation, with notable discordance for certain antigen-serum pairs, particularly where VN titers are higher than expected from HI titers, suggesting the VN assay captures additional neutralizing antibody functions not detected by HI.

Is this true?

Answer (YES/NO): NO